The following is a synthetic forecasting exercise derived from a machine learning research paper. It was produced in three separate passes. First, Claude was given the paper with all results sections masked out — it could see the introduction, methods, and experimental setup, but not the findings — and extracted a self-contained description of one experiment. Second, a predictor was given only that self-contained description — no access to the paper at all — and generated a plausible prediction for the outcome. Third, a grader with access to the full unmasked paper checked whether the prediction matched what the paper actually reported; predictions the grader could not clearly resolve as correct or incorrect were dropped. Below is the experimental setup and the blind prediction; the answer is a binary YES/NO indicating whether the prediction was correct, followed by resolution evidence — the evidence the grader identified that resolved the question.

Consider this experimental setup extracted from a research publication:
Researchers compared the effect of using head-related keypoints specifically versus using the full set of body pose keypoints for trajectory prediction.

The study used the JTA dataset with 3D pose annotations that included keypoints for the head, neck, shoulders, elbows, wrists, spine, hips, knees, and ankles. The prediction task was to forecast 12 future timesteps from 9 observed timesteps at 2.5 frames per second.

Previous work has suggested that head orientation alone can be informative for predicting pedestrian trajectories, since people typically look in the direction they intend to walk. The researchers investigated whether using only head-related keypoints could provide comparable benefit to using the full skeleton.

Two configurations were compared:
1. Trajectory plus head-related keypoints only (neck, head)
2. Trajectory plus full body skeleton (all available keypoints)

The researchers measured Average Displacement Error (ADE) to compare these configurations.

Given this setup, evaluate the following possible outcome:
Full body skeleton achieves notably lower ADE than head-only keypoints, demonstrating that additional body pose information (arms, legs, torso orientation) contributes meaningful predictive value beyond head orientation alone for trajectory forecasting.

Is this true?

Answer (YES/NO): YES